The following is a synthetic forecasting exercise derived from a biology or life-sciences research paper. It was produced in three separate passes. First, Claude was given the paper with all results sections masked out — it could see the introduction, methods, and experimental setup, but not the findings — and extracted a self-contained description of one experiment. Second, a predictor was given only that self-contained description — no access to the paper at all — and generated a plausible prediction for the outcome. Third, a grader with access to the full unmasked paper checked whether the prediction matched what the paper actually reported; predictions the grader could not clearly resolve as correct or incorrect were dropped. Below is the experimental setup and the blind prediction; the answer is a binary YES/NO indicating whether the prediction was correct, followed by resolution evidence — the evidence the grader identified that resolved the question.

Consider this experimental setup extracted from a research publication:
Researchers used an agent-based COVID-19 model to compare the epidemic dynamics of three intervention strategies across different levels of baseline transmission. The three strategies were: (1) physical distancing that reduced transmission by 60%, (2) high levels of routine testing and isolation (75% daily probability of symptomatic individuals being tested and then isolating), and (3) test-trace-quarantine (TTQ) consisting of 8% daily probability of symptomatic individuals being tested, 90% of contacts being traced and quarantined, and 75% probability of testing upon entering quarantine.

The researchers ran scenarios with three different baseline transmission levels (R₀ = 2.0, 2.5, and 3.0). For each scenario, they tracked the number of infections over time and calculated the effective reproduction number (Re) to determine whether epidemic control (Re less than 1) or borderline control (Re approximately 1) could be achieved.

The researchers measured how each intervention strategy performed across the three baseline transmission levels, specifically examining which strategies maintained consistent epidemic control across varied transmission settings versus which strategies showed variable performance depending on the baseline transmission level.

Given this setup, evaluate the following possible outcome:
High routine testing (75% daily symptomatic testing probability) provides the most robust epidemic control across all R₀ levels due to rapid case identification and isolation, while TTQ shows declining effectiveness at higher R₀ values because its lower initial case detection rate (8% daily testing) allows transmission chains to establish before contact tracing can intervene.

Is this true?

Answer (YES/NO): NO